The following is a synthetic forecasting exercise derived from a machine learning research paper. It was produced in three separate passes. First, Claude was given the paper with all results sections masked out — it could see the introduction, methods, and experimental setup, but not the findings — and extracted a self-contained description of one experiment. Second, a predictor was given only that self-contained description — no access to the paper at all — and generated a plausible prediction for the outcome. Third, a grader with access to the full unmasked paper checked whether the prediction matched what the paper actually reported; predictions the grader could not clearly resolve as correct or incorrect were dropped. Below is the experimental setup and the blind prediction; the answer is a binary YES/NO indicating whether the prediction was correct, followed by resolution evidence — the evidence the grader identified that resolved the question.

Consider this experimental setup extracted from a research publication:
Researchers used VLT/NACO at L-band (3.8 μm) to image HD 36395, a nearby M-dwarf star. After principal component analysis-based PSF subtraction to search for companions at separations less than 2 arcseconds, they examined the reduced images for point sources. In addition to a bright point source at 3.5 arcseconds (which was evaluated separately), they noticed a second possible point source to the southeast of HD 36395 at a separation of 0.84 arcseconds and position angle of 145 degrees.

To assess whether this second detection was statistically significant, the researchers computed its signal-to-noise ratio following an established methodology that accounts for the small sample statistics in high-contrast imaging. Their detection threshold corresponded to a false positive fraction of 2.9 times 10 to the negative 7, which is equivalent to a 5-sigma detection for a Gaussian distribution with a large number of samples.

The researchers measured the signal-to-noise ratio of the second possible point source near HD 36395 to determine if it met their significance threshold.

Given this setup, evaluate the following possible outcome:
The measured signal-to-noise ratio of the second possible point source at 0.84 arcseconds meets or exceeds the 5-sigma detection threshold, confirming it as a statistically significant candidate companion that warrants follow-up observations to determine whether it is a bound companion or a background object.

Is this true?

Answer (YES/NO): NO